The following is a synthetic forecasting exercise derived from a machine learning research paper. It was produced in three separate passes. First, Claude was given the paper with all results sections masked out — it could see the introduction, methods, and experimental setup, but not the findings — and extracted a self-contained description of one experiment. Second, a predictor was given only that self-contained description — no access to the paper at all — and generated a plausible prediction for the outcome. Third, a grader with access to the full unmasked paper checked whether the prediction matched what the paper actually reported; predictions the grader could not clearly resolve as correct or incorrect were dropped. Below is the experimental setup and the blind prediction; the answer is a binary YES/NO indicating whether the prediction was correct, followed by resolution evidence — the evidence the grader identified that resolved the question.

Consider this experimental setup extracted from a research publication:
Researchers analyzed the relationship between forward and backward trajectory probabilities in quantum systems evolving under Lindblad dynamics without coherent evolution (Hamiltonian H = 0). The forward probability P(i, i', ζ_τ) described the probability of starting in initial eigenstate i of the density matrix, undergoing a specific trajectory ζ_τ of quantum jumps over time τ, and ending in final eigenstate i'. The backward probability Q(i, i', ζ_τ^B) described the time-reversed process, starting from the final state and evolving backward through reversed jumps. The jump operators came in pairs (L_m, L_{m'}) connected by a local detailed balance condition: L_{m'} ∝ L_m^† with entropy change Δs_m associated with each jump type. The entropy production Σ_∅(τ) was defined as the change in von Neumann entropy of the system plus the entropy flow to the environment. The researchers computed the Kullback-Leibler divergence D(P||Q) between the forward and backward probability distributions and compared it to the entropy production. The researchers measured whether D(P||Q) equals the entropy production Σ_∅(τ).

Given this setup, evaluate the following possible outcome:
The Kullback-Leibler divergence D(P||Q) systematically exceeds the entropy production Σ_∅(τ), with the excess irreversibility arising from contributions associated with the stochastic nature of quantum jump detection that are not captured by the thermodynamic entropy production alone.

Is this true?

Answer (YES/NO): NO